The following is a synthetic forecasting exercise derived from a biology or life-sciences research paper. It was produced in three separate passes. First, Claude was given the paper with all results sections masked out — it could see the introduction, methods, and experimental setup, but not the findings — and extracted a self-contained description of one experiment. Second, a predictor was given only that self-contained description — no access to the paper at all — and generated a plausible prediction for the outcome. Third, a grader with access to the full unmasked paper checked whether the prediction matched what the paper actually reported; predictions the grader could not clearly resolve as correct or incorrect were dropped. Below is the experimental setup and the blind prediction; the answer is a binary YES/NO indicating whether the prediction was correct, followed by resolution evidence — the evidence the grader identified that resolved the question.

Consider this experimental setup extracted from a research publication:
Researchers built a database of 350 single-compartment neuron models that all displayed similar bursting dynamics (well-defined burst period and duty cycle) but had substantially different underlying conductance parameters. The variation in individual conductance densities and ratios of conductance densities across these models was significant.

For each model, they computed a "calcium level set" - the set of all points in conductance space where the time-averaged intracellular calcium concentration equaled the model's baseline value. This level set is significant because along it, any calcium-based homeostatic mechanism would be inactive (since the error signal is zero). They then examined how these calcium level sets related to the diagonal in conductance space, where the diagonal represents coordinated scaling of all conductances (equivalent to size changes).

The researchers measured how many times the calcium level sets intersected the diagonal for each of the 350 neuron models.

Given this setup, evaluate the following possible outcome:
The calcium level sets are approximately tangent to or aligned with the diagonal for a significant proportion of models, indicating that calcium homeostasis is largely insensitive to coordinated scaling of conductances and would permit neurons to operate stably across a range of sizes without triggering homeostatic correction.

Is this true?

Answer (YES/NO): NO